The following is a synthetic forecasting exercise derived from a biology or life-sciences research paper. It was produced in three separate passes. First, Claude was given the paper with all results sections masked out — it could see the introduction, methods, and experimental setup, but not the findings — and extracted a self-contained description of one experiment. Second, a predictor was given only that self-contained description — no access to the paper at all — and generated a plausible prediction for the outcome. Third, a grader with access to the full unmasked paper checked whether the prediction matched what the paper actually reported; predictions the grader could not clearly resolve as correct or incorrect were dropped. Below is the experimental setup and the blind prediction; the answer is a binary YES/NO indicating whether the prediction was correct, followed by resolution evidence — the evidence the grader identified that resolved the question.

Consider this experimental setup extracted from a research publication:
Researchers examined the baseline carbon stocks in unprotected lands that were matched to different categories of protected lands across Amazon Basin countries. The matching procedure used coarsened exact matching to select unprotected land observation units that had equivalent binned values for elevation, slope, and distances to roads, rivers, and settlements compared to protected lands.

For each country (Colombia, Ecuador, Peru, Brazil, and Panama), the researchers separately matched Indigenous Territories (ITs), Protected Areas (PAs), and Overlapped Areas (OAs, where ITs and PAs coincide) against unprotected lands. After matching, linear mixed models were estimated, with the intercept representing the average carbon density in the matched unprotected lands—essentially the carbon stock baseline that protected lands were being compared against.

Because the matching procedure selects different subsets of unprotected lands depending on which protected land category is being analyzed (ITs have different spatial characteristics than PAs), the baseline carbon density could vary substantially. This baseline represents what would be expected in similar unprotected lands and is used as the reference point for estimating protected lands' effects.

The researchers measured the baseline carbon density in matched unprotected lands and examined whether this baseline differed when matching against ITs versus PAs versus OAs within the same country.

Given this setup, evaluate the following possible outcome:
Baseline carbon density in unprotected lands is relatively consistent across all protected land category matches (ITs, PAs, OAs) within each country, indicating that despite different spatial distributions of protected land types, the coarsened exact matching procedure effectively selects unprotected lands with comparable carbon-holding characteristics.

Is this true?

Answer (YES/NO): NO